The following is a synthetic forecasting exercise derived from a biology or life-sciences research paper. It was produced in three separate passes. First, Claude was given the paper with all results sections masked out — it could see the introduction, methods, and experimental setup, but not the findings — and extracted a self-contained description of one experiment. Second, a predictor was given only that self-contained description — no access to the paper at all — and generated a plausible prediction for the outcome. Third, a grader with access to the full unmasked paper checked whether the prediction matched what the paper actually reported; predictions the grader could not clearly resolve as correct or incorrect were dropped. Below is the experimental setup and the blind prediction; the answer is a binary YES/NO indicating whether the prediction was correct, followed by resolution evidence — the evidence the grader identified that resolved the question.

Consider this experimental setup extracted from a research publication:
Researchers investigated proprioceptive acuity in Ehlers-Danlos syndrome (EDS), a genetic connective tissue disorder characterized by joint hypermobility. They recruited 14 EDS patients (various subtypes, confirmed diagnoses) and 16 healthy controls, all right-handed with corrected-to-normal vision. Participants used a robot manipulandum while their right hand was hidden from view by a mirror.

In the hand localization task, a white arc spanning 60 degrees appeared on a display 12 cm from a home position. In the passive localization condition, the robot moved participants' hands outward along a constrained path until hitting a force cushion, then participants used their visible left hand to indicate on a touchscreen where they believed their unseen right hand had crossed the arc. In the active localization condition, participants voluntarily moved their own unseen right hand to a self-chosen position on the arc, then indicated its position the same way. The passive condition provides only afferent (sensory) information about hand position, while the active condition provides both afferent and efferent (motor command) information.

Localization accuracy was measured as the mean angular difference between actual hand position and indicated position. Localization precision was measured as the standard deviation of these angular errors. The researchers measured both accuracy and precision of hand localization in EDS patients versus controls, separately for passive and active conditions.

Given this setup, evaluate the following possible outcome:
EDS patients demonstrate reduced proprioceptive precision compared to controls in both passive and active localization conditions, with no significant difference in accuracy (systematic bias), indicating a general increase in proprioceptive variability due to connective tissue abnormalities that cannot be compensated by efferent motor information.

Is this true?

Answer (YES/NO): NO